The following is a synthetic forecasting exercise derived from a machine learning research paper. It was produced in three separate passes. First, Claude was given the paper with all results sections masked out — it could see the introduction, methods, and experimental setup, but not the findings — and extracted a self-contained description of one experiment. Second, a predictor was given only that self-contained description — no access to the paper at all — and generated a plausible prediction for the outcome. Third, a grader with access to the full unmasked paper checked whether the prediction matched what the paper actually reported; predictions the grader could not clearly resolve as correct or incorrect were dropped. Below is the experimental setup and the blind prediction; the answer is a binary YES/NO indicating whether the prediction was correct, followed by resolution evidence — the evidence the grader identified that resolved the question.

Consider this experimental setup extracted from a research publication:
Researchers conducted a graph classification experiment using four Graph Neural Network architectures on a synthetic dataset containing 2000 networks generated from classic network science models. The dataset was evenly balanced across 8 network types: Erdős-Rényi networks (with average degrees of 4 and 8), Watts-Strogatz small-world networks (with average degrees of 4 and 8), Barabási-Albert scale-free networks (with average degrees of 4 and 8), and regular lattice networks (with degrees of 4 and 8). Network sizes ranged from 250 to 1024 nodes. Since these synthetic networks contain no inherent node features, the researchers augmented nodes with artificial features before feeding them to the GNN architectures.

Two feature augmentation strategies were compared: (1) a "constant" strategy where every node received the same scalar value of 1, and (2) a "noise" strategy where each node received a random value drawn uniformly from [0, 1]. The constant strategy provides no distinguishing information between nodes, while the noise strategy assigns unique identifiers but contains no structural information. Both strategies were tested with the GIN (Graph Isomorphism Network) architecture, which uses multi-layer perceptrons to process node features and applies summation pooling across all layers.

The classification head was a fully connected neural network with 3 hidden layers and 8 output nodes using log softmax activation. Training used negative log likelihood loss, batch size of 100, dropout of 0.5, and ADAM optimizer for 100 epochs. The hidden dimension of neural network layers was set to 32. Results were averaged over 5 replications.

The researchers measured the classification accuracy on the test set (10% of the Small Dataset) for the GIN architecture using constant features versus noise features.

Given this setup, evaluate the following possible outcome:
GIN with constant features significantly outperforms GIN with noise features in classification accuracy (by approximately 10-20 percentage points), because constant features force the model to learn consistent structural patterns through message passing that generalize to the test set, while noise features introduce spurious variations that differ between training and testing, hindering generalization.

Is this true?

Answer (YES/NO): NO